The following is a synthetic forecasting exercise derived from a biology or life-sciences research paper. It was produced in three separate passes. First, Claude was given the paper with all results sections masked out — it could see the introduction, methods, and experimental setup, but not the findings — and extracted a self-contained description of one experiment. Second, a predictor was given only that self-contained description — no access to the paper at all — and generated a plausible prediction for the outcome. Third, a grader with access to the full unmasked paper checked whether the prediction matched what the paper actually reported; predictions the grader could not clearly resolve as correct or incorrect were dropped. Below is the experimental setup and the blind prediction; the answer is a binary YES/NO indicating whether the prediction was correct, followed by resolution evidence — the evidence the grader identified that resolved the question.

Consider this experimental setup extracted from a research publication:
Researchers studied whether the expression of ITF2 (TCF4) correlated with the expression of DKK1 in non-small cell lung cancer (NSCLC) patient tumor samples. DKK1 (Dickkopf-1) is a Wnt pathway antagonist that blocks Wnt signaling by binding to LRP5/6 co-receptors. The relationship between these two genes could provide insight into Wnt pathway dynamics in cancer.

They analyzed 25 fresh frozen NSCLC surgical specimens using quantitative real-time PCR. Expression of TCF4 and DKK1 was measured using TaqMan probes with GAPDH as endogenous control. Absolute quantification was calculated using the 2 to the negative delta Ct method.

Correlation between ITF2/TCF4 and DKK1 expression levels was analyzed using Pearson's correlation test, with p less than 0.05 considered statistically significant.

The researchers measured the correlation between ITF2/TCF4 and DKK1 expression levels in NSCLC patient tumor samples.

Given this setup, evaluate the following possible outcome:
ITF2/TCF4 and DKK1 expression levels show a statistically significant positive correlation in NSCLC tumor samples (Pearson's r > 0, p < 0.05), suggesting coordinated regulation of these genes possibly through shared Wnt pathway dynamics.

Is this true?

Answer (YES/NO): NO